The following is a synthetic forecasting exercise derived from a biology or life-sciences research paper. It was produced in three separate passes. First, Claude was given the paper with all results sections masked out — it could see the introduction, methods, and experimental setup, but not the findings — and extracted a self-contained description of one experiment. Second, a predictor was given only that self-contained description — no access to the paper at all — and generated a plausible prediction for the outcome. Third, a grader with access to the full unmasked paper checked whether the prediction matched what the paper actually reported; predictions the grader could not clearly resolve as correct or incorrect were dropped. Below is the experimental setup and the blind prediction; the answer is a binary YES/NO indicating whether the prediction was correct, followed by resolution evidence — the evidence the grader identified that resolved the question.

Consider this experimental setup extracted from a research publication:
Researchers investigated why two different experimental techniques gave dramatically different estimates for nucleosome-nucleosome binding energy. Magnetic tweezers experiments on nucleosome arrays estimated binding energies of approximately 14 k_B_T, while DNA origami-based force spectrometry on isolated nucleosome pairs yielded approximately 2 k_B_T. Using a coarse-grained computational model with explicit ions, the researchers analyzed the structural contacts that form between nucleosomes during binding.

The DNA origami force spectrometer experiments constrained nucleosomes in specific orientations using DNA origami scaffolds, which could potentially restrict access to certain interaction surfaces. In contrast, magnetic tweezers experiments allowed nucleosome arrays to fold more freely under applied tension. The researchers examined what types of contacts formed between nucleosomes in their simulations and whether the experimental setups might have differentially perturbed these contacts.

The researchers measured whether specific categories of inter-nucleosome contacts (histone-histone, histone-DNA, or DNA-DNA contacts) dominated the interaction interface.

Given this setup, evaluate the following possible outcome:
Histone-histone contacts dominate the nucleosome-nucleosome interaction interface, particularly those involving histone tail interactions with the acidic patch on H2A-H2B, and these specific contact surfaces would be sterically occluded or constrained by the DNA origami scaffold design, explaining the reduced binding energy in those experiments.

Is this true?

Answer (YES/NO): NO